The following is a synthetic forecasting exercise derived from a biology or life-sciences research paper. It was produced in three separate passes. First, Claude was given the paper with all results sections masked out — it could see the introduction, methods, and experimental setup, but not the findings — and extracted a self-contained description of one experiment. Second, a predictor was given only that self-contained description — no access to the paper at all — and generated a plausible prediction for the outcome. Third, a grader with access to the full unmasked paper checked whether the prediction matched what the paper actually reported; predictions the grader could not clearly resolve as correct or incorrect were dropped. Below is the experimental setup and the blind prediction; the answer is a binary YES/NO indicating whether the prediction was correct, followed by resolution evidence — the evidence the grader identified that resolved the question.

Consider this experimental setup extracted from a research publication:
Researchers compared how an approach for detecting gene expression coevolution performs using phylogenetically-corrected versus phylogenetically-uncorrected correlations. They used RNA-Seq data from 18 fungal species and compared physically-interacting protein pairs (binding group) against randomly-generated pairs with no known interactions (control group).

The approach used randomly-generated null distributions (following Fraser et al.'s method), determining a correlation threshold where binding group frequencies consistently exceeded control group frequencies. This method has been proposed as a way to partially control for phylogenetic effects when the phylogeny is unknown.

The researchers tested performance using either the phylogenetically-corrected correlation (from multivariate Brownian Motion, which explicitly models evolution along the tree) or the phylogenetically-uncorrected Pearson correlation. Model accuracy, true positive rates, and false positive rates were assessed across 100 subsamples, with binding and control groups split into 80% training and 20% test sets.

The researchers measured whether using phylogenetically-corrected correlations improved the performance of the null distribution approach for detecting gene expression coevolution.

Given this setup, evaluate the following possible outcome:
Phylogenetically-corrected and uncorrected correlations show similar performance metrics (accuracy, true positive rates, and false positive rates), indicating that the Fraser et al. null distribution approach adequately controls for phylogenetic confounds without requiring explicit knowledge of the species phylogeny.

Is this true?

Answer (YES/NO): NO